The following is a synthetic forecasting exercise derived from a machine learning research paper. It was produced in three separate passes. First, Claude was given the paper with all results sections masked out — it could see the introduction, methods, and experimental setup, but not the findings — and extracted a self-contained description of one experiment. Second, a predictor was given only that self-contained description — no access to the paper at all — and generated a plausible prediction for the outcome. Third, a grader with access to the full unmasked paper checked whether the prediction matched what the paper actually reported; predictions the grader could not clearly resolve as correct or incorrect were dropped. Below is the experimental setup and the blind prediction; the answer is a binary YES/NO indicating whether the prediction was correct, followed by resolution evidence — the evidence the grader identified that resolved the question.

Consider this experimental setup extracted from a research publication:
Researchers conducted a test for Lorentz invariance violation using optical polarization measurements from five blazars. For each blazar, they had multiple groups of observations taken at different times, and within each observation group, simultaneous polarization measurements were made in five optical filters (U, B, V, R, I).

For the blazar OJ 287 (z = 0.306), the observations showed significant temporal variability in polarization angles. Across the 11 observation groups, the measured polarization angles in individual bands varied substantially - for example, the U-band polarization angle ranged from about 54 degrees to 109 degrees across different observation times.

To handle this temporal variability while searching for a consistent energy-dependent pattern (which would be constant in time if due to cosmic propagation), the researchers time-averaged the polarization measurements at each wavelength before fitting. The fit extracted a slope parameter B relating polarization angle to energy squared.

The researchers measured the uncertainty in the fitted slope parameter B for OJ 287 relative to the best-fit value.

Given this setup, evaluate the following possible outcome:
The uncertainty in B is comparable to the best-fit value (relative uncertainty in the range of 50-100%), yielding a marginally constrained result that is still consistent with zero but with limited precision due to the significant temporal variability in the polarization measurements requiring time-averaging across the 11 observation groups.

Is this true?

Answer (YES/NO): NO